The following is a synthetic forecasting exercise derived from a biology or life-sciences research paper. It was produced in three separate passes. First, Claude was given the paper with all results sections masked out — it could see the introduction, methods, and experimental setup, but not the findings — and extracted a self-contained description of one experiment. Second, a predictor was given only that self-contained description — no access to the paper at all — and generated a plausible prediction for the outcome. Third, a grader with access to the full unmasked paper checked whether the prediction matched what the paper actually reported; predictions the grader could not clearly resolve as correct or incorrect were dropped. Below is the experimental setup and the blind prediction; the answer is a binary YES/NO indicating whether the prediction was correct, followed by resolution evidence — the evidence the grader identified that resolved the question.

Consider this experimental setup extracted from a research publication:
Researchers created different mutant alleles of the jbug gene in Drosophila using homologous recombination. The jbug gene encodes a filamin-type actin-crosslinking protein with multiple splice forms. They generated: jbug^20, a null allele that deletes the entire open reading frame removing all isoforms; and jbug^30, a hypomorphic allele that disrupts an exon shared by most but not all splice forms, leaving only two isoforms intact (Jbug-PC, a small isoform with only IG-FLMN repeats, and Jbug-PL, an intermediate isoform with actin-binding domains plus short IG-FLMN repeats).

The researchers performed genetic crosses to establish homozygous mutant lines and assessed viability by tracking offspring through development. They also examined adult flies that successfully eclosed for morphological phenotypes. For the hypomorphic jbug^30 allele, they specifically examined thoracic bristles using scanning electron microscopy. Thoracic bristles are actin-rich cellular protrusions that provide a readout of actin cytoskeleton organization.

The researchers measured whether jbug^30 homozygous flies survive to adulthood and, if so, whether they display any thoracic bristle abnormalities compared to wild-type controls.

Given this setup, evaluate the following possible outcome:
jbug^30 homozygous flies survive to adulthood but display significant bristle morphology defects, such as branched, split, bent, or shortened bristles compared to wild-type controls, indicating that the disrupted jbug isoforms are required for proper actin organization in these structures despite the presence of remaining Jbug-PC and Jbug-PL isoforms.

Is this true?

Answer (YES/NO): YES